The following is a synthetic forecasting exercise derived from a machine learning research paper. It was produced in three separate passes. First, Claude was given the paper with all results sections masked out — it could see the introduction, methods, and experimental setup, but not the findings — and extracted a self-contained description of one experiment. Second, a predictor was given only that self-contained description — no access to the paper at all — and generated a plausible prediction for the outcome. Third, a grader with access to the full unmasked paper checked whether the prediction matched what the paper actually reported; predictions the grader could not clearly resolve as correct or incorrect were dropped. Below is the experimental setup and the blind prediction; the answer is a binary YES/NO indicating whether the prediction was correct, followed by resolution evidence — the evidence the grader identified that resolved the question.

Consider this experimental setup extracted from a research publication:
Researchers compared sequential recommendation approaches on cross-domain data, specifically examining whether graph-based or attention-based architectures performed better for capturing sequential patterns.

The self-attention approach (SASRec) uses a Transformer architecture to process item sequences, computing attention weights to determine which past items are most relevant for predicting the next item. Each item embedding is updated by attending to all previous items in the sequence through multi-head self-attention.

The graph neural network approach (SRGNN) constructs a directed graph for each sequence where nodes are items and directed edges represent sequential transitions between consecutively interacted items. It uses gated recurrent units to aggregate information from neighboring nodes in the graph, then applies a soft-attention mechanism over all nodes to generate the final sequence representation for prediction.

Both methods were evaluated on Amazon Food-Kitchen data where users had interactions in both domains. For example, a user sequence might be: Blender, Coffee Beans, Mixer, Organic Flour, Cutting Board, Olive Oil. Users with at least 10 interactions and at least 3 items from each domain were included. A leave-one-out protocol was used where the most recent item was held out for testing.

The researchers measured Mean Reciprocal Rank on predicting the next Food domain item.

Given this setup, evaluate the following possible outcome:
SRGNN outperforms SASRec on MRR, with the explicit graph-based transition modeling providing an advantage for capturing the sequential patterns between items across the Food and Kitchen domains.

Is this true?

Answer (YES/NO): YES